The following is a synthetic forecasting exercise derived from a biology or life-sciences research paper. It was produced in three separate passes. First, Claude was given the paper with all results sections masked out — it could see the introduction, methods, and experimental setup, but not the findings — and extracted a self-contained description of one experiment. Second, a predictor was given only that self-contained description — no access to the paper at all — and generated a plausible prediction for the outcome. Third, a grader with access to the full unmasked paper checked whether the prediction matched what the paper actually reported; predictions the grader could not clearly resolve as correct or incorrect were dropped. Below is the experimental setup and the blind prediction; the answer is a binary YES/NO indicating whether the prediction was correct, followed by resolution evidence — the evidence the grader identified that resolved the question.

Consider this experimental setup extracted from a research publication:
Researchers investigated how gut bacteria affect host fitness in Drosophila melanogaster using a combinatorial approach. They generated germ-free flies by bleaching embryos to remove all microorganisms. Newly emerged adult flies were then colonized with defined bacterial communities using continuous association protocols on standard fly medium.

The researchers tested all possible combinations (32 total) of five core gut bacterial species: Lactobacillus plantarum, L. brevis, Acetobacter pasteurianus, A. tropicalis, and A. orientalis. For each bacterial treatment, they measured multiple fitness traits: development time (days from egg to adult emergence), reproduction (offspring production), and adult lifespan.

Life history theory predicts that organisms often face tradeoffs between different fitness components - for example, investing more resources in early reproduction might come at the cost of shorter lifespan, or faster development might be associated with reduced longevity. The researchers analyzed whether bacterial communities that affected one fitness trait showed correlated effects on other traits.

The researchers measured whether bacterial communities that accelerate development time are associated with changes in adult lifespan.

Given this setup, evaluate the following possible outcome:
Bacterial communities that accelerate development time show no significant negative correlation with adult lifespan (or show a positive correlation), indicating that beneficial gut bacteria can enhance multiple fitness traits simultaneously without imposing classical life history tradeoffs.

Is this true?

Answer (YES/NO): NO